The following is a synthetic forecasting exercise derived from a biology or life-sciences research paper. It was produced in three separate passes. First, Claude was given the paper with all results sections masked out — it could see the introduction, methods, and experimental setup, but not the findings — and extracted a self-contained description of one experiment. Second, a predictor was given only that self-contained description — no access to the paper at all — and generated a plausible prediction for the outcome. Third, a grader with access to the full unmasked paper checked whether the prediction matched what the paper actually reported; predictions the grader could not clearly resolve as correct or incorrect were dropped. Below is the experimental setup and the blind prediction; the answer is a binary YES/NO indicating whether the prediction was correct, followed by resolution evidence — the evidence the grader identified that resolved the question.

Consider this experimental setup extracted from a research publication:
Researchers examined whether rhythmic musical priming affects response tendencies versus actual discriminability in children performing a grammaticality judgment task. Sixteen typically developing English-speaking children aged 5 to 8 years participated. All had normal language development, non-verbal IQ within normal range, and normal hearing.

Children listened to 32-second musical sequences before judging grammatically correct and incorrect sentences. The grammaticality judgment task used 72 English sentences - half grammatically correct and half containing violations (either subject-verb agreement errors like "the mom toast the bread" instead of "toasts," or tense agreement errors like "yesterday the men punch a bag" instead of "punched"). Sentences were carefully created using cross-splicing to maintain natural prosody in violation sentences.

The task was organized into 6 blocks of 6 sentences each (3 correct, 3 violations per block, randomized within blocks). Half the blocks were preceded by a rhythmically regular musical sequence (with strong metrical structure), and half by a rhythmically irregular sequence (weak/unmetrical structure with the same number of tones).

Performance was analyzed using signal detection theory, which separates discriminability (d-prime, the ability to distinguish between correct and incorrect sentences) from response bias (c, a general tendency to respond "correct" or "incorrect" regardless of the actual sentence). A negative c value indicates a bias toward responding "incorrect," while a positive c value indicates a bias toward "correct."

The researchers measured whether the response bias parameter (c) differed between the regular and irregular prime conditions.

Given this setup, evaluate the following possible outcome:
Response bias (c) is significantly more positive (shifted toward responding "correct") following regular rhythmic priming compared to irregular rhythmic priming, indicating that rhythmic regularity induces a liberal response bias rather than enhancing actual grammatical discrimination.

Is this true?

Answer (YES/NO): NO